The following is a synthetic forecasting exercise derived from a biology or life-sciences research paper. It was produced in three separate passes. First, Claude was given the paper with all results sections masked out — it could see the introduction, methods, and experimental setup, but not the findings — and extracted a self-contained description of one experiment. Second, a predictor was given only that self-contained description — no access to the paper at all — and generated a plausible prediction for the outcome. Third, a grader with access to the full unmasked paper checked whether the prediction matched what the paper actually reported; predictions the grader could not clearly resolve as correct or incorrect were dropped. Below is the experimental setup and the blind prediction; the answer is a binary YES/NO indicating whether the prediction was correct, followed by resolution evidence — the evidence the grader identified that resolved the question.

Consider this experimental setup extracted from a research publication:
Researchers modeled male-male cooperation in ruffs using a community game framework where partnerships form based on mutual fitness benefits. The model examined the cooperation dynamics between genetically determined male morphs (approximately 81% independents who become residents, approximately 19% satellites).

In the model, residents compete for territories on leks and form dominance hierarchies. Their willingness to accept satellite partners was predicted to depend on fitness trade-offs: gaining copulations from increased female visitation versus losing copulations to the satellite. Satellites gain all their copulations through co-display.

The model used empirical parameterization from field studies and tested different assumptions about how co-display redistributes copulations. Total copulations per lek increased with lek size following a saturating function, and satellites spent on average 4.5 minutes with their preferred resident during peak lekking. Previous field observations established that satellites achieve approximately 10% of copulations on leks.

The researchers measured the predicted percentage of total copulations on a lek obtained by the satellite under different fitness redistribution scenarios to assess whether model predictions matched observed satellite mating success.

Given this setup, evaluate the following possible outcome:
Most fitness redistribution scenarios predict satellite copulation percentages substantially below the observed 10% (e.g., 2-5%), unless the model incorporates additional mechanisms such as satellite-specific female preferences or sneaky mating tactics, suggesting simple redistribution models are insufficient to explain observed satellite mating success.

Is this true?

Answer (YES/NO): NO